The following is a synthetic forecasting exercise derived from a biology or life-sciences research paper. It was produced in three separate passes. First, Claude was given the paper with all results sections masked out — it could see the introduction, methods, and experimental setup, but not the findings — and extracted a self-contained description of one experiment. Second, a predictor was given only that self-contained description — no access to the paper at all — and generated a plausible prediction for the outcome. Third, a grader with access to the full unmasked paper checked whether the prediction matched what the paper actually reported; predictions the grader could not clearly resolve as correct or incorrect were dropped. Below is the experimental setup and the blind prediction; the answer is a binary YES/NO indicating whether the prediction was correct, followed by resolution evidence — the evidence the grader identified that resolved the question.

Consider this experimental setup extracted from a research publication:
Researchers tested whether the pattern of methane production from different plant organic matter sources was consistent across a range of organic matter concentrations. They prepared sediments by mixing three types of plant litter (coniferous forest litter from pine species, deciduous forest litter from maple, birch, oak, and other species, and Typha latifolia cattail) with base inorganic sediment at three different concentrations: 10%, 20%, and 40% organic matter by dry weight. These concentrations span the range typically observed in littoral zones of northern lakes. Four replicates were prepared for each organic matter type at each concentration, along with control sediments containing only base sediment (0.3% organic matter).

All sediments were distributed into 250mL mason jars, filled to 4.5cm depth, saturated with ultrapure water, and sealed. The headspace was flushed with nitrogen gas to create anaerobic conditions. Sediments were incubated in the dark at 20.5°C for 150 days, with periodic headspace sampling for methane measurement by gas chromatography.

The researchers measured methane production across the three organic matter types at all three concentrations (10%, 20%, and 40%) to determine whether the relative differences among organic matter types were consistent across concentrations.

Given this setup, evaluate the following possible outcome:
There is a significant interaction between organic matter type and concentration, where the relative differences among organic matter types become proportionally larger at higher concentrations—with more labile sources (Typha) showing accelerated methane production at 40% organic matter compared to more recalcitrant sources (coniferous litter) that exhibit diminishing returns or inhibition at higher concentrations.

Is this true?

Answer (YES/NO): NO